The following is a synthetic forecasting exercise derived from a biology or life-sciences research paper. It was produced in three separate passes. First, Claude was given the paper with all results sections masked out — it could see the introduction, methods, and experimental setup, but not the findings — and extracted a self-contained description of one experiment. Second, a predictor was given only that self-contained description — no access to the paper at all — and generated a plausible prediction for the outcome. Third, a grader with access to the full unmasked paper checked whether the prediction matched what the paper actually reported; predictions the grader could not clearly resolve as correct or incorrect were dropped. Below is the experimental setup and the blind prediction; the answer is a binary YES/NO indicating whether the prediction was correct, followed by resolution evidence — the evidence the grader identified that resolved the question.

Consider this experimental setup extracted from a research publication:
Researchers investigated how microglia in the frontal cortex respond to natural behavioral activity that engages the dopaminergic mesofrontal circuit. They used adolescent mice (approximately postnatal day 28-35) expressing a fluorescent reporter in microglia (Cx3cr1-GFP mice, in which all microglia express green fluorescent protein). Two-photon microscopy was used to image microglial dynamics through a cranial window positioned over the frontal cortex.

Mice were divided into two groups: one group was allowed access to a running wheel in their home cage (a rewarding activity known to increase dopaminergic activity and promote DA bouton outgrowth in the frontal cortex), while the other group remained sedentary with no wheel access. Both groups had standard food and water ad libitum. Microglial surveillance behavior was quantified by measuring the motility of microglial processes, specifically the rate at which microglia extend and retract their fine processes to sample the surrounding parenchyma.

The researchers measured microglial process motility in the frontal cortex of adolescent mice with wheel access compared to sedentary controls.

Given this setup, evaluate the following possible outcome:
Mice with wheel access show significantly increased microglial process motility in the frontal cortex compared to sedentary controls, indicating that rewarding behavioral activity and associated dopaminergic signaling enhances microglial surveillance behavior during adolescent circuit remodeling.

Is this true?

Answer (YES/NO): YES